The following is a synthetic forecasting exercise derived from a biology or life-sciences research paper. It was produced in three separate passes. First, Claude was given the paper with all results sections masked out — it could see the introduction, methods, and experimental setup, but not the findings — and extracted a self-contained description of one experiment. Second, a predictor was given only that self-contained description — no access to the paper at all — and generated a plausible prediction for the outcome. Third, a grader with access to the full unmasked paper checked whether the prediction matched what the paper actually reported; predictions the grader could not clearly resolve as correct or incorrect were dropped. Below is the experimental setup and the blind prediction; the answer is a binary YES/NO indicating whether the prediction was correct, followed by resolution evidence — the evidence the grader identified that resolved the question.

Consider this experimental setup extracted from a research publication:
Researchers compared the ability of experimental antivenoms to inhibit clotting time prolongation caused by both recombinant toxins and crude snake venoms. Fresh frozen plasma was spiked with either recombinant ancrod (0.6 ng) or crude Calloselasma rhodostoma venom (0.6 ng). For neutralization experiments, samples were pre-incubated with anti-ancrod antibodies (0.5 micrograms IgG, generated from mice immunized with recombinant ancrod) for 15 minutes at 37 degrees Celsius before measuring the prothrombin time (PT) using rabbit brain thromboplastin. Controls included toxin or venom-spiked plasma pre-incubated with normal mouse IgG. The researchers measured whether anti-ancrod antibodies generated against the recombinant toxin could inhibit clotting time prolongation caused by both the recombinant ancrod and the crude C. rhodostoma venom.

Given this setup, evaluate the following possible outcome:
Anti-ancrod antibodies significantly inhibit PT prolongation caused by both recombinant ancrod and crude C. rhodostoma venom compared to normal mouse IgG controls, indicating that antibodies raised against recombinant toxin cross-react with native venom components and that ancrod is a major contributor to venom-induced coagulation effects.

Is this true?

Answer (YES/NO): YES